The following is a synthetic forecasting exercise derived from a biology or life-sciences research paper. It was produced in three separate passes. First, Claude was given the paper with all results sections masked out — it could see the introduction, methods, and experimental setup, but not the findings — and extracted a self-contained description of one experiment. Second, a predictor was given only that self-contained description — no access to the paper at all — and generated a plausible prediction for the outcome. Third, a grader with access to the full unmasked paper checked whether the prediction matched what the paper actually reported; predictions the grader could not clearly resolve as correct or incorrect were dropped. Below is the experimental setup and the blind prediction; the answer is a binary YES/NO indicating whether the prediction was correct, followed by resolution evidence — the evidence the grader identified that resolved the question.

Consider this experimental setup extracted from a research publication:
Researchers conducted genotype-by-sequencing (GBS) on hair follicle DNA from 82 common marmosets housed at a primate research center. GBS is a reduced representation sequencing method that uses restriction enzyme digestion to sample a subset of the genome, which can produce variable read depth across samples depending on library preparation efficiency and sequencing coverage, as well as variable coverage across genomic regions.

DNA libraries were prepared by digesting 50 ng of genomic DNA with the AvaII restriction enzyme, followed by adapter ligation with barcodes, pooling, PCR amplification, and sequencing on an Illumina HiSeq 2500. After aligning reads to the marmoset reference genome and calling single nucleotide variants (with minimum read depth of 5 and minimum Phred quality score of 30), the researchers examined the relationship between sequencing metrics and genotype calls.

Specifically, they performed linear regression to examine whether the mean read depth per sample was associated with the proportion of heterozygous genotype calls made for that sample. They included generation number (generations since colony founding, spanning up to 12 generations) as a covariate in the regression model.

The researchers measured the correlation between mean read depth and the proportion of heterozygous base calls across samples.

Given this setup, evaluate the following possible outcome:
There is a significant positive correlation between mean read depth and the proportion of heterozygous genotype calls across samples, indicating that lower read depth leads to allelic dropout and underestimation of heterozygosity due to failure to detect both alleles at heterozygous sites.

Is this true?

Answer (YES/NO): YES